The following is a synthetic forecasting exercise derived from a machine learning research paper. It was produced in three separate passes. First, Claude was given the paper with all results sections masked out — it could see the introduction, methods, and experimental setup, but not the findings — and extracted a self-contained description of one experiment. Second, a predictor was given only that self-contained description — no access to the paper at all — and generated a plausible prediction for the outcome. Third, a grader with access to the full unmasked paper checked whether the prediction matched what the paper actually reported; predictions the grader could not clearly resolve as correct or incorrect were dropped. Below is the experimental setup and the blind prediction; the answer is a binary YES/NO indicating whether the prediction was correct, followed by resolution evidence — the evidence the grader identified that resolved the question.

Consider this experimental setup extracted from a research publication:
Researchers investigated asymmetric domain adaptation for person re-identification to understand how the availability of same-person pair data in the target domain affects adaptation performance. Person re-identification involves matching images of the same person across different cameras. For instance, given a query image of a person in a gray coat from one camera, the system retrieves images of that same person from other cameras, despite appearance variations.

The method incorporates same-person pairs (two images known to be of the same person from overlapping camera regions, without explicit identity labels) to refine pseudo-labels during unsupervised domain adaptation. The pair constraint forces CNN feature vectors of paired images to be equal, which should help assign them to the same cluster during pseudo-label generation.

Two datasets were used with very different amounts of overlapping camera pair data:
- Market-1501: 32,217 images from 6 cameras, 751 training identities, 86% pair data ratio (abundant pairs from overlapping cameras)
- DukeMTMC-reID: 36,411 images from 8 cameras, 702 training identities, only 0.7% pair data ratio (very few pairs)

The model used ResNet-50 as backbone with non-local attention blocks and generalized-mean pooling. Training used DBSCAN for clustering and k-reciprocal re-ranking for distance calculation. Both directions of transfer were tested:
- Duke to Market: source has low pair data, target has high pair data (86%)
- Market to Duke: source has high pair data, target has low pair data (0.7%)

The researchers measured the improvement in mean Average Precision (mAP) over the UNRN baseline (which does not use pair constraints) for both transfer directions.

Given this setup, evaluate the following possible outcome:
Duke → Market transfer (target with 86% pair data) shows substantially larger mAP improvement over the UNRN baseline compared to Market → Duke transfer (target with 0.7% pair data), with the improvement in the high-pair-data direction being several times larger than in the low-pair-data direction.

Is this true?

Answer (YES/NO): NO